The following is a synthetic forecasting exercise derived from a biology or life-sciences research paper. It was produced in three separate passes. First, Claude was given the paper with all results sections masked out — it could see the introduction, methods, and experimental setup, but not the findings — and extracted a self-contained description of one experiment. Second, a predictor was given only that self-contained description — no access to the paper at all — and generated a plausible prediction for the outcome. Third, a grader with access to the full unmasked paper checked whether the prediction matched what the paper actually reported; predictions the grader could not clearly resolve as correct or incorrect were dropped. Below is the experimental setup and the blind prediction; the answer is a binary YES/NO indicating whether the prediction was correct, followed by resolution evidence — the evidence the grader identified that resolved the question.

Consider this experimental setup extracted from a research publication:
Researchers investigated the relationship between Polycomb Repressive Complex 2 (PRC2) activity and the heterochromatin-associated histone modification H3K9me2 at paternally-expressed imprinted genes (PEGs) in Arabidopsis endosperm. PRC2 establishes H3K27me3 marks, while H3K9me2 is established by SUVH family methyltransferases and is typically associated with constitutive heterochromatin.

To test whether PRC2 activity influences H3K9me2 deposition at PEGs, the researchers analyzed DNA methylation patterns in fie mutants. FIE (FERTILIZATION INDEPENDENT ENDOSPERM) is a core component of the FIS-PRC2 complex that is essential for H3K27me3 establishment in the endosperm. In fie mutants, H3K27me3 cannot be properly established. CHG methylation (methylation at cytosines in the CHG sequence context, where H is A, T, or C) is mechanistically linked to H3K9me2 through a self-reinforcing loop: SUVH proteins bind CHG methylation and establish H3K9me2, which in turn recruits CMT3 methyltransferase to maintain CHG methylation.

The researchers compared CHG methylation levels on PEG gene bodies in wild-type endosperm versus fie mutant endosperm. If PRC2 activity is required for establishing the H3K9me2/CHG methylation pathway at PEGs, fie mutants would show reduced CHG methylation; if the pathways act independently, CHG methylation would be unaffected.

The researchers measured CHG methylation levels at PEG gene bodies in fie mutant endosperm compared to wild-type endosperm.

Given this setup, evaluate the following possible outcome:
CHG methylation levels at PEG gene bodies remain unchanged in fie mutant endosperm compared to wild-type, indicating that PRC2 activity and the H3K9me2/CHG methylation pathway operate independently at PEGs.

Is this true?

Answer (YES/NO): NO